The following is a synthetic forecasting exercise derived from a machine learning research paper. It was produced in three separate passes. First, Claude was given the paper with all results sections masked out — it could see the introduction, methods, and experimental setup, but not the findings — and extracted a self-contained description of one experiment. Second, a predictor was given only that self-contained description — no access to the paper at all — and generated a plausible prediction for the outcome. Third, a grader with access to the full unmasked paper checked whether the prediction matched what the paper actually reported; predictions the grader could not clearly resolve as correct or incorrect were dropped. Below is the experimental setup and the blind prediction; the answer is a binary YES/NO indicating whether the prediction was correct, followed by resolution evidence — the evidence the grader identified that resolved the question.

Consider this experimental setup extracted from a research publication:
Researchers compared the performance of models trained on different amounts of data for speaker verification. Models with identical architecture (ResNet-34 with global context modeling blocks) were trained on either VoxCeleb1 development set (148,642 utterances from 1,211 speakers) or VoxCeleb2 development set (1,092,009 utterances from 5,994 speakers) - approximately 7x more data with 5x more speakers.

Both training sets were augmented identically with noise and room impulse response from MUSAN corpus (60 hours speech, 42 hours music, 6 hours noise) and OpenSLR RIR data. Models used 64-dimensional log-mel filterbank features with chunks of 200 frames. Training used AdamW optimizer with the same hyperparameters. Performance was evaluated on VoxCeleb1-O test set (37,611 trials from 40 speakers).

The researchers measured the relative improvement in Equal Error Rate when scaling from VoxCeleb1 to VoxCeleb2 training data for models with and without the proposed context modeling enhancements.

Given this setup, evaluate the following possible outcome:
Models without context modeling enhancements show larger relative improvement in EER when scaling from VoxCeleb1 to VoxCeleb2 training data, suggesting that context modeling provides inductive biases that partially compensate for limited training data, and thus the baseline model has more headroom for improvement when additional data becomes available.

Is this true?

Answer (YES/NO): NO